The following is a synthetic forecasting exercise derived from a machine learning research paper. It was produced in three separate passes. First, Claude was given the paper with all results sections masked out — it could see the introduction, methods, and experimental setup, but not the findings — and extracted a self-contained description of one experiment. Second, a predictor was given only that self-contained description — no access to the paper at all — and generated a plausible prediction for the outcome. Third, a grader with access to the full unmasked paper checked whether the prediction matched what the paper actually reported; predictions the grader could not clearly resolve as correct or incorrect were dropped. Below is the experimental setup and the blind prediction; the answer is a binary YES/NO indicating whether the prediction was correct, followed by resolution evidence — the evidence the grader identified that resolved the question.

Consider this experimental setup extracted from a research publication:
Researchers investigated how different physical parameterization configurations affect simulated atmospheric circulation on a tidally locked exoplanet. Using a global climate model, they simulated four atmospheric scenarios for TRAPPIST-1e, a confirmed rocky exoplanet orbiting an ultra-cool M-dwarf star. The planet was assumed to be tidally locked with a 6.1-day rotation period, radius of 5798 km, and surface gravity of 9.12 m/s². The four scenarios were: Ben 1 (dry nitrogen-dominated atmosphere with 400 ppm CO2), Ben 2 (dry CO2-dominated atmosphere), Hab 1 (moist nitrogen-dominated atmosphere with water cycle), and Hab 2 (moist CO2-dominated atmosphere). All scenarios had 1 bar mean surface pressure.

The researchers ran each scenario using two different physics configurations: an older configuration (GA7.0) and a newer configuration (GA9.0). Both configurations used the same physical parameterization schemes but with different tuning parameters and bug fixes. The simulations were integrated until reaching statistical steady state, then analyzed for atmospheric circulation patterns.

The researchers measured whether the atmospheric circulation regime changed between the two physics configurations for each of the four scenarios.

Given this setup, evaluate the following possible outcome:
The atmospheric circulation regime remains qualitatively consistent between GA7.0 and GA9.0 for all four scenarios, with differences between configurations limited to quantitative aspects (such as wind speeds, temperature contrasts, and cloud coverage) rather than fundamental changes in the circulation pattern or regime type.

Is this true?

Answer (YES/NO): NO